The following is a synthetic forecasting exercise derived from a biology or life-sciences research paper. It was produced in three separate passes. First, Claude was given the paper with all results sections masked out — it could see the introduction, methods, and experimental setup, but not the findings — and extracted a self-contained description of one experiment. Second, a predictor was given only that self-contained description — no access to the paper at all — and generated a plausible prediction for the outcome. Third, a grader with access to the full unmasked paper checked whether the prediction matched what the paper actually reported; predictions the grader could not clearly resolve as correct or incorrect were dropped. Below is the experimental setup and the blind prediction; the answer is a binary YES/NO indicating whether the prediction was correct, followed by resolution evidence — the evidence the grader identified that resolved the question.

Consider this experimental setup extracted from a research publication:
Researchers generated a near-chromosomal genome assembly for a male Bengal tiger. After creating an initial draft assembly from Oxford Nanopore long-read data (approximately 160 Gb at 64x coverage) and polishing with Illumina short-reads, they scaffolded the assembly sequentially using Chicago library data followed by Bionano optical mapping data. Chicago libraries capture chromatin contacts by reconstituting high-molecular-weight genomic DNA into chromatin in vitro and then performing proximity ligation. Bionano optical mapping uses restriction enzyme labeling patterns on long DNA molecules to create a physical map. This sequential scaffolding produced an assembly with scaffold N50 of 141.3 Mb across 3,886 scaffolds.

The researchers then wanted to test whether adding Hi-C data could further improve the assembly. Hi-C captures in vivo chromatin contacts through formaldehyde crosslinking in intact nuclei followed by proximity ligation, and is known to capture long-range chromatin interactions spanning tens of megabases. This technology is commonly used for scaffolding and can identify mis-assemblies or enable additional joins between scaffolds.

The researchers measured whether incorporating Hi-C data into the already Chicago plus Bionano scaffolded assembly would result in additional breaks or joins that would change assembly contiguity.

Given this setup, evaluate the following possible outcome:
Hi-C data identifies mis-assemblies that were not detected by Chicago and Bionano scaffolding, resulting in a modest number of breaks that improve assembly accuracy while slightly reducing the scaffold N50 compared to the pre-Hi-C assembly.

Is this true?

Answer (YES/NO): NO